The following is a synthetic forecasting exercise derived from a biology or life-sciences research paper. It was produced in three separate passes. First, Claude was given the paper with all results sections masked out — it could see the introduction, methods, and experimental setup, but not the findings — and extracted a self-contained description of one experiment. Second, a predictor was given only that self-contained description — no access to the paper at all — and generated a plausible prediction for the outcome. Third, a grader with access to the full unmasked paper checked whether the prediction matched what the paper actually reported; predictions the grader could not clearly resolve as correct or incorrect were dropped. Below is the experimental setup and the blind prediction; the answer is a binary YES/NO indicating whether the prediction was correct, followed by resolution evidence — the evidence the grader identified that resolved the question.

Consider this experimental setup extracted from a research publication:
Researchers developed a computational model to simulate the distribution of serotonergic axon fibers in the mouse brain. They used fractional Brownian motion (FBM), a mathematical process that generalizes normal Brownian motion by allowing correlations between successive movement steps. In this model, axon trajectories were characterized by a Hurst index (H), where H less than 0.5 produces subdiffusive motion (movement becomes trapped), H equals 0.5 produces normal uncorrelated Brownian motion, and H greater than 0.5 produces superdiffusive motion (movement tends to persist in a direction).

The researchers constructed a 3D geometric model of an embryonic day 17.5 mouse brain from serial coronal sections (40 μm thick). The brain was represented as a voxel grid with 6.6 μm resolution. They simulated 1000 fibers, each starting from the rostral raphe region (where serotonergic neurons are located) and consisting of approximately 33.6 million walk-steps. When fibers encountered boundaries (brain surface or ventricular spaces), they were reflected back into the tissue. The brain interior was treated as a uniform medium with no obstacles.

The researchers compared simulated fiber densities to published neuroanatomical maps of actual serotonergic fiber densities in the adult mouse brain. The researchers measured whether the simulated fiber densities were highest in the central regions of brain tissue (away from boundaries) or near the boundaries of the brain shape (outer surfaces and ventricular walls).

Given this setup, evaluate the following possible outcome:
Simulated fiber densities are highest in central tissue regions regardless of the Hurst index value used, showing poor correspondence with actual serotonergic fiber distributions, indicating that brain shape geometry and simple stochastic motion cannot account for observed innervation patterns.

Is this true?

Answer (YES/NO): NO